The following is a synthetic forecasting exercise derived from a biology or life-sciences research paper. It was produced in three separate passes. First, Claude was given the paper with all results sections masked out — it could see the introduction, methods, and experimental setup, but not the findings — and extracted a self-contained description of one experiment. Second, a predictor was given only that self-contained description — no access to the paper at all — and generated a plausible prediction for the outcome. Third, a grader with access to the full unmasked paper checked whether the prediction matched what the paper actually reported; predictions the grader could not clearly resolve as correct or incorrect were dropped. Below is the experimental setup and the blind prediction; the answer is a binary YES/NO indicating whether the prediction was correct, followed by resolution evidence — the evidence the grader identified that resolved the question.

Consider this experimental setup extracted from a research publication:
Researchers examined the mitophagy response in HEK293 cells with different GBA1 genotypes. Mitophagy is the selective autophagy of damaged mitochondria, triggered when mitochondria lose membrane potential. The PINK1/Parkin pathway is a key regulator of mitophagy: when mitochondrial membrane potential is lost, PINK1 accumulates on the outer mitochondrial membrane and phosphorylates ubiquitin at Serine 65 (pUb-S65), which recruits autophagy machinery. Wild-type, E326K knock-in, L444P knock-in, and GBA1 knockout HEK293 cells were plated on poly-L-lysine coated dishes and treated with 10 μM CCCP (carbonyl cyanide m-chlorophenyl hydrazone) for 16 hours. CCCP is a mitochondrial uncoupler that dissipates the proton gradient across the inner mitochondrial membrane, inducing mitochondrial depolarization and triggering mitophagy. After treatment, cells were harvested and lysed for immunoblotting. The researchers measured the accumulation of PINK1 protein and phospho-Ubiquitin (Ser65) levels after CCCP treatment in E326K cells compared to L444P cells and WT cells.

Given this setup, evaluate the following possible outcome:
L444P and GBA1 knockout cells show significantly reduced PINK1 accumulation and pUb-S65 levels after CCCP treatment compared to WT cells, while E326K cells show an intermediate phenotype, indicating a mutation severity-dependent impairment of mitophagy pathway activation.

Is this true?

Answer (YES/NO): NO